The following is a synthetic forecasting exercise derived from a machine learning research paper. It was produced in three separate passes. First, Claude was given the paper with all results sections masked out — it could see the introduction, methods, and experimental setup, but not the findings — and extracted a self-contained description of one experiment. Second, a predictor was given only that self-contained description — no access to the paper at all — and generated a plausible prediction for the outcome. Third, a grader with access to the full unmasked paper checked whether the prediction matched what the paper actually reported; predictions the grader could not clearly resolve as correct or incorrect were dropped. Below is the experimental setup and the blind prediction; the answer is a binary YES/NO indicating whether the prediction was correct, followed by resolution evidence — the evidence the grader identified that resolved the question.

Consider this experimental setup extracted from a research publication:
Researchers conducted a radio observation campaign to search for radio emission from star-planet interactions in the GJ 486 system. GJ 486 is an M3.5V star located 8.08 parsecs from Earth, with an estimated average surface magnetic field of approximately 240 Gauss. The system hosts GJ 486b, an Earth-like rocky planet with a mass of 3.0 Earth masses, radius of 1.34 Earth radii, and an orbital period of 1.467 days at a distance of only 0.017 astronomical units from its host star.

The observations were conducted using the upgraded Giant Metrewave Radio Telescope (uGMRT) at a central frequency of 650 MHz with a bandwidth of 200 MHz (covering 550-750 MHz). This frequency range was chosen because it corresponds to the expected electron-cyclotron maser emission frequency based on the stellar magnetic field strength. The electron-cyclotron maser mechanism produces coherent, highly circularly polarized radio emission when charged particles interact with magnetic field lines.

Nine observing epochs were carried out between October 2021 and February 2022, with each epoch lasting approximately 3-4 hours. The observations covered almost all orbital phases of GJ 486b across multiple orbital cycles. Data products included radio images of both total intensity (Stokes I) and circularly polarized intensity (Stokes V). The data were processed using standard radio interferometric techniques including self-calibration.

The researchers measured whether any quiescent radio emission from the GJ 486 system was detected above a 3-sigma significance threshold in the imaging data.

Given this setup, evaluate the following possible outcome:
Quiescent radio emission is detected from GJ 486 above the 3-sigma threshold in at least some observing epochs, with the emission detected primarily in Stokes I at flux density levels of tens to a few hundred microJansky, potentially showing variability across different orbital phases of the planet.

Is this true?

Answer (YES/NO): NO